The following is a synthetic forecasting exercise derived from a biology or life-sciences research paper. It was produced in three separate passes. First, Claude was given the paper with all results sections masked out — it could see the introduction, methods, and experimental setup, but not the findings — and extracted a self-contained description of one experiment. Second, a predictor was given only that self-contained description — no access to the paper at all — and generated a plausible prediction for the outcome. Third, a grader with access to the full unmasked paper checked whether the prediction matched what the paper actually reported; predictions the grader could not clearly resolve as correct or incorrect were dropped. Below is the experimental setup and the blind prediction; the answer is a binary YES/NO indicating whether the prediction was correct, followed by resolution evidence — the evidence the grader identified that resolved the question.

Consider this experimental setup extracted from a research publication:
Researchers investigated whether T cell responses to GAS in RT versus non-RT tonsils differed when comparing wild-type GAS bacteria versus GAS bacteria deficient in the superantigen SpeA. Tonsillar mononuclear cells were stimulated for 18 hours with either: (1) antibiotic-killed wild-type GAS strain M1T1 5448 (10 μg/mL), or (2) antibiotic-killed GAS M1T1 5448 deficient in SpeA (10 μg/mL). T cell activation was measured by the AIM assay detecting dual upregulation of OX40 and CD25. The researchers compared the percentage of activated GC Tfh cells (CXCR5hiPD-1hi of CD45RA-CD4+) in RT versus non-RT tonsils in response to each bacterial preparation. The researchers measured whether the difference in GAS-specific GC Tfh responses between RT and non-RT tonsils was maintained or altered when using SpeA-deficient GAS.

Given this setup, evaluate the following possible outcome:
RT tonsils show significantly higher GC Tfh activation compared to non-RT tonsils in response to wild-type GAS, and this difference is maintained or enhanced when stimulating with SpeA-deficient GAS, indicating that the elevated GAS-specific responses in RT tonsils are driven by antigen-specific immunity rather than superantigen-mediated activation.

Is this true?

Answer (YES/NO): NO